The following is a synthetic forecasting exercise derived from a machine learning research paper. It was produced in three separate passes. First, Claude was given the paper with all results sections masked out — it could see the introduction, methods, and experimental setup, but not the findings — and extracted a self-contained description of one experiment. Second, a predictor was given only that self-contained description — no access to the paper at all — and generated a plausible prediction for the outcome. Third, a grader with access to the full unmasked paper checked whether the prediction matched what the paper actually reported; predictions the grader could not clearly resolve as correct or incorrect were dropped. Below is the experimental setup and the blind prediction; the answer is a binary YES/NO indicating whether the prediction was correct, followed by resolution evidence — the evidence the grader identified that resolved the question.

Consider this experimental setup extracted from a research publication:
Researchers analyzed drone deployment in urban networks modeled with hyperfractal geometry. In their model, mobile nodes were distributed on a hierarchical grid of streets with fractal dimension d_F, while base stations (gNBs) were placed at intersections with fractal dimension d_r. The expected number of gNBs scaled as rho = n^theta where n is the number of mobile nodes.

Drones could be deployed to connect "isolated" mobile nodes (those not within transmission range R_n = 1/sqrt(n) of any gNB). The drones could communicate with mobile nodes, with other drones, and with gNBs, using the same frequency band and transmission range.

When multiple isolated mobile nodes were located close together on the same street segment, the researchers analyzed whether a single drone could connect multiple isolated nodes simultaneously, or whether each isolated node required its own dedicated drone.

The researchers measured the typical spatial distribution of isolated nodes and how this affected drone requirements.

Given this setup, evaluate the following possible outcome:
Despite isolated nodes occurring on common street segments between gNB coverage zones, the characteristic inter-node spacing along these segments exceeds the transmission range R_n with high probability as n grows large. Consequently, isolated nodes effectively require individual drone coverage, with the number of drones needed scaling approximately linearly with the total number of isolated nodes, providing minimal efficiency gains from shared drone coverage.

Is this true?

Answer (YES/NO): YES